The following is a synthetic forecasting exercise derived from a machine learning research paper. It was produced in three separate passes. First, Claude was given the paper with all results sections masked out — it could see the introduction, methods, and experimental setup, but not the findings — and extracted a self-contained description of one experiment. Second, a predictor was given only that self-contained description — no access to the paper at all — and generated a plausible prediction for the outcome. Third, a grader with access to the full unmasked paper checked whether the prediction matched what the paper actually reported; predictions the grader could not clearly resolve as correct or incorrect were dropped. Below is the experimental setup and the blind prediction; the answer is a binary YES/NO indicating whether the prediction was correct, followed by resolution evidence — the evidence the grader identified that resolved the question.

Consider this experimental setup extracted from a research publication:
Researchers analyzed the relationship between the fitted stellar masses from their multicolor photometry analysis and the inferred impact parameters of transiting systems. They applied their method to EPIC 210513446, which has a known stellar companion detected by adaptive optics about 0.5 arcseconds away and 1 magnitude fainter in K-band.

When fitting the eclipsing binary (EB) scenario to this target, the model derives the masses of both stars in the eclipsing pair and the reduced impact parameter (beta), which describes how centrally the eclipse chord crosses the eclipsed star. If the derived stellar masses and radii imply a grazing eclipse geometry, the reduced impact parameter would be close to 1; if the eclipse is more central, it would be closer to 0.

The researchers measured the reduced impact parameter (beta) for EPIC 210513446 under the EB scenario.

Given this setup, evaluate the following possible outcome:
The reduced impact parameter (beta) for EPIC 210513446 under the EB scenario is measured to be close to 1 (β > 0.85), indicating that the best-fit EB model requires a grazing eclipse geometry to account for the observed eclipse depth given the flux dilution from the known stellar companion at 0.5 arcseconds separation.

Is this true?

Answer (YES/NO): NO